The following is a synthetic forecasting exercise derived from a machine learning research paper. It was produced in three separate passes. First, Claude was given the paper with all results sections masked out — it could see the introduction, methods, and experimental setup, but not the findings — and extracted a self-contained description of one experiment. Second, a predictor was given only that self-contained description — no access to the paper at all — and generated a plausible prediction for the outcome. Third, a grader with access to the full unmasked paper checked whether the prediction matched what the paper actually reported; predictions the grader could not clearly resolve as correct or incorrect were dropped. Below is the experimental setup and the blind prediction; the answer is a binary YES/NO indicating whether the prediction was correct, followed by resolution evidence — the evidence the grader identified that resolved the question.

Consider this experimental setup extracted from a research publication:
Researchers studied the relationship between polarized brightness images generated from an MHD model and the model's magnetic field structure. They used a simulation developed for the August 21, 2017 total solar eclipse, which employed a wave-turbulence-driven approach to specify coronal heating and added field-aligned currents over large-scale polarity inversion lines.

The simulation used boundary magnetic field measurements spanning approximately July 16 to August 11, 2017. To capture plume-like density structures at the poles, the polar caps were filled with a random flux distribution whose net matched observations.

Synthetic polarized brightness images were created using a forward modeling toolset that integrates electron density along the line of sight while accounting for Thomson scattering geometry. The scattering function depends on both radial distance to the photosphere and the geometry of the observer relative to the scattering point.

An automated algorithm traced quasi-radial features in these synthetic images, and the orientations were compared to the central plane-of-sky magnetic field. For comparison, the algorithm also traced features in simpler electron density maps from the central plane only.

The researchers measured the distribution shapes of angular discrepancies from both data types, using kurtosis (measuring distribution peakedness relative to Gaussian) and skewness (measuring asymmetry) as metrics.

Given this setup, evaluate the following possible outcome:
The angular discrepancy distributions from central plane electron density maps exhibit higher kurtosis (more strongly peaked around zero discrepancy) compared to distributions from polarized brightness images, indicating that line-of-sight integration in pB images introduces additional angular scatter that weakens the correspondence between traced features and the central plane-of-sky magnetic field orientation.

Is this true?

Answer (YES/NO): YES